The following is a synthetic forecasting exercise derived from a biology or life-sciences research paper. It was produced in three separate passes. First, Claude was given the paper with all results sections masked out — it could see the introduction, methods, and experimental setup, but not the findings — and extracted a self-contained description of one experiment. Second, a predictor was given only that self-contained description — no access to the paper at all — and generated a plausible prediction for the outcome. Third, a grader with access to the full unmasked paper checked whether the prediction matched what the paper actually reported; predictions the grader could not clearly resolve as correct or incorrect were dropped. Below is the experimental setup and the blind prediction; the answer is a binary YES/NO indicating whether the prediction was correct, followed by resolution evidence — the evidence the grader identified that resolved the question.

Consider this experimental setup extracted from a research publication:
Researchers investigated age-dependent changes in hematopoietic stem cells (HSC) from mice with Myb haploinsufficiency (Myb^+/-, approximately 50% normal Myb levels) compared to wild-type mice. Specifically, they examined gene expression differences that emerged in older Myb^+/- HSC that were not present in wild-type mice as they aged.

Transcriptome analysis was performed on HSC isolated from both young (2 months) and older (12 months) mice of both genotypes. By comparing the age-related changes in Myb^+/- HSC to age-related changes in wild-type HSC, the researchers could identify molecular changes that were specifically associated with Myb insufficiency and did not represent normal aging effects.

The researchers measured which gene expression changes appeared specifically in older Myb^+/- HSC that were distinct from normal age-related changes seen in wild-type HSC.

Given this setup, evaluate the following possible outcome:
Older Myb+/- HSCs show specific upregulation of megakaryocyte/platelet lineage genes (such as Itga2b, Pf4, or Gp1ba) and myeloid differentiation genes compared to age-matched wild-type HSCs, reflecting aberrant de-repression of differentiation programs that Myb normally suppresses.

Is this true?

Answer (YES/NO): NO